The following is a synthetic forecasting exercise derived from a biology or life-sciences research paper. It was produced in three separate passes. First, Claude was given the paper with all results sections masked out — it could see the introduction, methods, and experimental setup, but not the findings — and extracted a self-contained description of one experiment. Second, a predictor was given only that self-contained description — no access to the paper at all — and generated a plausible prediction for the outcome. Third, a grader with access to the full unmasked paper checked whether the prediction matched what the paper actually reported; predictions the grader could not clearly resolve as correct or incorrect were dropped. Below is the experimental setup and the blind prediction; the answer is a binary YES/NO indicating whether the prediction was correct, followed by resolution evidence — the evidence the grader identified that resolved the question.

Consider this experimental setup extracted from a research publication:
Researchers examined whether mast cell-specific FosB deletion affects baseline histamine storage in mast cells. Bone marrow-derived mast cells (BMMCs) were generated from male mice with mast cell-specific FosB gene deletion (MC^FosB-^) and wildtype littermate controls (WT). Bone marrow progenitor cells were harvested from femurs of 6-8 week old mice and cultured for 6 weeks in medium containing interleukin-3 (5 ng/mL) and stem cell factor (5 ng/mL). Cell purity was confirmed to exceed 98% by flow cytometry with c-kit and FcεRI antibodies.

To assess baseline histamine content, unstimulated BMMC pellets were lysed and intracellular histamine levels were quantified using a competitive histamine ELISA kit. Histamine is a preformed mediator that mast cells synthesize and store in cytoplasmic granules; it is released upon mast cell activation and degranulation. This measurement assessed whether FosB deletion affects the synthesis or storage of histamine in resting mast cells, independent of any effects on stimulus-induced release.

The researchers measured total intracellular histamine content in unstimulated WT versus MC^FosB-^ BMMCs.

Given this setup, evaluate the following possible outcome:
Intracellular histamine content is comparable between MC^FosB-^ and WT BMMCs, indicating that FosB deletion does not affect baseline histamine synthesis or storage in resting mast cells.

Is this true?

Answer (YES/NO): NO